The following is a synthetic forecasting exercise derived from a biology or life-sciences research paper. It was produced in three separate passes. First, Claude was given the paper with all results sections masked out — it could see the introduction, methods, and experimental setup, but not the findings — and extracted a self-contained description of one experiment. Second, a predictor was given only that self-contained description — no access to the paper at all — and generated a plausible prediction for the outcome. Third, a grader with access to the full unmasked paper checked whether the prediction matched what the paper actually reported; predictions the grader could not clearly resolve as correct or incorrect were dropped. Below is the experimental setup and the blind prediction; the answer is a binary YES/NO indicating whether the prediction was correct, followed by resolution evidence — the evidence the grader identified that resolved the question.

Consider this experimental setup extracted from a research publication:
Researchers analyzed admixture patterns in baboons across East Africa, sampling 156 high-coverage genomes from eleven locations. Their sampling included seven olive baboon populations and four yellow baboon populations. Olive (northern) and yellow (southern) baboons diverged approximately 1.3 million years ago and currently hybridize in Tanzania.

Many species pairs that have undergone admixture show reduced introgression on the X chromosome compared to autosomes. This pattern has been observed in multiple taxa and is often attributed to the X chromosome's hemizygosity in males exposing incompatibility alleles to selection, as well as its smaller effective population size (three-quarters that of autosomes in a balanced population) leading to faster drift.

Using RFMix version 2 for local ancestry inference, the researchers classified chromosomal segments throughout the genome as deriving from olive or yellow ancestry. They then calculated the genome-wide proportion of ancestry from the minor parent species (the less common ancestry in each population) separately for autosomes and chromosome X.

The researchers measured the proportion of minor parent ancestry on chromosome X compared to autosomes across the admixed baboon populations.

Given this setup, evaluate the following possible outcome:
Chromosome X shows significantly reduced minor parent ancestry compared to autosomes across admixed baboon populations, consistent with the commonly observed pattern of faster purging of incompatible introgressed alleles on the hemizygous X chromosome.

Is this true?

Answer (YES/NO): NO